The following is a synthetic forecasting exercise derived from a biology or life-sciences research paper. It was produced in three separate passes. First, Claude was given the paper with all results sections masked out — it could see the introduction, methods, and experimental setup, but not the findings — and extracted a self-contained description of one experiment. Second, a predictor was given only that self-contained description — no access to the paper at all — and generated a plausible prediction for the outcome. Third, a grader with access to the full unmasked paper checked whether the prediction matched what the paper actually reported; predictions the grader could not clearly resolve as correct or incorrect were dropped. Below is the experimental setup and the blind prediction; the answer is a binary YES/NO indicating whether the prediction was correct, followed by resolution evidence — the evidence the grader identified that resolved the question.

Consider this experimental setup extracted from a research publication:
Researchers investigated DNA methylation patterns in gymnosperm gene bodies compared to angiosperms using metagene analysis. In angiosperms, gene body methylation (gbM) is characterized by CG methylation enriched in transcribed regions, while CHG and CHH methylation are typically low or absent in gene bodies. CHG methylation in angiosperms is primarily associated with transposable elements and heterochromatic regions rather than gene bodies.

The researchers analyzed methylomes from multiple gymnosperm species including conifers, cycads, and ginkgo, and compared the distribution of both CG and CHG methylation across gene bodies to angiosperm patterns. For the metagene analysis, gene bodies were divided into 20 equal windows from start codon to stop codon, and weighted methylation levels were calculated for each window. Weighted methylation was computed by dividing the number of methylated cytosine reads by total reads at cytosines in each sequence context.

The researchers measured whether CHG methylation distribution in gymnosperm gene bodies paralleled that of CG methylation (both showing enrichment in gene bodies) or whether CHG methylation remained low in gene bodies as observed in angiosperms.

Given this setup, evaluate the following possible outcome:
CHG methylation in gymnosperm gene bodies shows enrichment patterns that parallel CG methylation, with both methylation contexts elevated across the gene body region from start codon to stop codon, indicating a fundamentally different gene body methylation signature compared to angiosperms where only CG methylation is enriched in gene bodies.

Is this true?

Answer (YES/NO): YES